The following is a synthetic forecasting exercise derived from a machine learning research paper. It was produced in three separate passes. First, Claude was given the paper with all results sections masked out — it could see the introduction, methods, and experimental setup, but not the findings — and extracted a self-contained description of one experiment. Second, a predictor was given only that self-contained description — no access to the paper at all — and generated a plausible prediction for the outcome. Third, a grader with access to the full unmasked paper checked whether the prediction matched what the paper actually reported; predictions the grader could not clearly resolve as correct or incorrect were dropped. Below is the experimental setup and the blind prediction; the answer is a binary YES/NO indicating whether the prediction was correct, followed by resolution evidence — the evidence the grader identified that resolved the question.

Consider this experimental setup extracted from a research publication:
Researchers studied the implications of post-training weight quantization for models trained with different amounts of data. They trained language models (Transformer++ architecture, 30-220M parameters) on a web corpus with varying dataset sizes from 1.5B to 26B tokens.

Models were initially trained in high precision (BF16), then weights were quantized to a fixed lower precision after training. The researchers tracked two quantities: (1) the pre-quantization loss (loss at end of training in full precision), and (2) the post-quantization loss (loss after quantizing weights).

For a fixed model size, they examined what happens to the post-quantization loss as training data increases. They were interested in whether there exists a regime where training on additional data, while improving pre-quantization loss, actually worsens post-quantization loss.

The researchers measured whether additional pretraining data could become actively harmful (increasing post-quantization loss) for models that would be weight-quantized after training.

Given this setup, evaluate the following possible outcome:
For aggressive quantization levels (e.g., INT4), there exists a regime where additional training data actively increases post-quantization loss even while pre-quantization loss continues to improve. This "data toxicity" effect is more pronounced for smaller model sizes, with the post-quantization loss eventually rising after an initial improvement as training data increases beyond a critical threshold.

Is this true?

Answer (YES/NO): YES